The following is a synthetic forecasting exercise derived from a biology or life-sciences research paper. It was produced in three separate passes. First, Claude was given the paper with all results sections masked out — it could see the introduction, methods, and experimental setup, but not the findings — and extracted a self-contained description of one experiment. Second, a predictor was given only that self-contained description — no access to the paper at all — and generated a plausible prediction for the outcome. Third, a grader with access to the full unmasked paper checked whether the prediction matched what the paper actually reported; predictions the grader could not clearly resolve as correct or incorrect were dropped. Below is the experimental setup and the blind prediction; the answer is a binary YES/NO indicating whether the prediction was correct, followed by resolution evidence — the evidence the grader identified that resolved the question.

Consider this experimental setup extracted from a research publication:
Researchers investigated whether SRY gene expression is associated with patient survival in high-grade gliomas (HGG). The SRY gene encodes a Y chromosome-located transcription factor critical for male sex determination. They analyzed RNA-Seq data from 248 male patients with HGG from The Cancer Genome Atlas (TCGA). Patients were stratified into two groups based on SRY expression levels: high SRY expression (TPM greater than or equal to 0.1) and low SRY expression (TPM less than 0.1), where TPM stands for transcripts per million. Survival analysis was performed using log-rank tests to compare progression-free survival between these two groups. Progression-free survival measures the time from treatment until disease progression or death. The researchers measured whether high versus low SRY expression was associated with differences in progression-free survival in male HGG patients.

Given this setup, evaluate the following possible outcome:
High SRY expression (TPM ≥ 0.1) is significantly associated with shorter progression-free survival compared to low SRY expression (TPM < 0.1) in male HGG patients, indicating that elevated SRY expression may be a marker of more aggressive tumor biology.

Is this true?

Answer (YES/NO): YES